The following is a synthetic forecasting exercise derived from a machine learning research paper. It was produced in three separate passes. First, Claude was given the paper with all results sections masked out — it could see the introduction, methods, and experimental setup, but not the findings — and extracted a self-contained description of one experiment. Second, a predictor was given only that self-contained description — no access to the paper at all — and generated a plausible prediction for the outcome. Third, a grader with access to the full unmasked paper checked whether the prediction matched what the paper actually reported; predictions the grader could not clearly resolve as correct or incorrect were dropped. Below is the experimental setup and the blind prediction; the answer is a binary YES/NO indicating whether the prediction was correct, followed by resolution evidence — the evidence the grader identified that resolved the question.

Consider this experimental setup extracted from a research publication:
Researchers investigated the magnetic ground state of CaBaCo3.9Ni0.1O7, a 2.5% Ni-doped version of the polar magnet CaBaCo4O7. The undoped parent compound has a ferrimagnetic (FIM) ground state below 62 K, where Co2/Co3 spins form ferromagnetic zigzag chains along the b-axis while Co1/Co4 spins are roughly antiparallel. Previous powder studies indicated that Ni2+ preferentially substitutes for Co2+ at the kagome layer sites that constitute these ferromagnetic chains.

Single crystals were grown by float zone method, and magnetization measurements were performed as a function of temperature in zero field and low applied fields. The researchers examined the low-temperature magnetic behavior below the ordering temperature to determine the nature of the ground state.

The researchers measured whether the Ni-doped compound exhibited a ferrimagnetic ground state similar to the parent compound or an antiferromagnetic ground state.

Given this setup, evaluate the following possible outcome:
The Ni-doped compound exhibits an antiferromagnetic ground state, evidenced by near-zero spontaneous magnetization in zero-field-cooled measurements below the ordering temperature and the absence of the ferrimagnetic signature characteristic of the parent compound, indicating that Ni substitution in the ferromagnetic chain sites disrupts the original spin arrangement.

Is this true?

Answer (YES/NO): YES